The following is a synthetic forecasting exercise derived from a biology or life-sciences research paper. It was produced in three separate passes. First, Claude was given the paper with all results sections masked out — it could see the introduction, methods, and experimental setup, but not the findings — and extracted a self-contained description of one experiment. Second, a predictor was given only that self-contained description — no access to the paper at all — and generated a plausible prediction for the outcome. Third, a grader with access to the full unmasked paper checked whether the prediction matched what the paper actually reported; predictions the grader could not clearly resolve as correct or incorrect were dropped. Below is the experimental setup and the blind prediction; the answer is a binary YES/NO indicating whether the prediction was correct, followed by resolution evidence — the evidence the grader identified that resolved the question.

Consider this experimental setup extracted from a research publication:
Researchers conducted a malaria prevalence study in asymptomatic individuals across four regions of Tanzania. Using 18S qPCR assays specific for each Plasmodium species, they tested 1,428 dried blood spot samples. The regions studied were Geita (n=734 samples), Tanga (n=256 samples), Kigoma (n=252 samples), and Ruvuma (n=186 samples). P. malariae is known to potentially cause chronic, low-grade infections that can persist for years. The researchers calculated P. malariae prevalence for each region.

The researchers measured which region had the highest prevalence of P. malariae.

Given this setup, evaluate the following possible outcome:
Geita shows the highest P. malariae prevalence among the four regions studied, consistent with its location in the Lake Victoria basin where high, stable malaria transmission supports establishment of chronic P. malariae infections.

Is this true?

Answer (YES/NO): NO